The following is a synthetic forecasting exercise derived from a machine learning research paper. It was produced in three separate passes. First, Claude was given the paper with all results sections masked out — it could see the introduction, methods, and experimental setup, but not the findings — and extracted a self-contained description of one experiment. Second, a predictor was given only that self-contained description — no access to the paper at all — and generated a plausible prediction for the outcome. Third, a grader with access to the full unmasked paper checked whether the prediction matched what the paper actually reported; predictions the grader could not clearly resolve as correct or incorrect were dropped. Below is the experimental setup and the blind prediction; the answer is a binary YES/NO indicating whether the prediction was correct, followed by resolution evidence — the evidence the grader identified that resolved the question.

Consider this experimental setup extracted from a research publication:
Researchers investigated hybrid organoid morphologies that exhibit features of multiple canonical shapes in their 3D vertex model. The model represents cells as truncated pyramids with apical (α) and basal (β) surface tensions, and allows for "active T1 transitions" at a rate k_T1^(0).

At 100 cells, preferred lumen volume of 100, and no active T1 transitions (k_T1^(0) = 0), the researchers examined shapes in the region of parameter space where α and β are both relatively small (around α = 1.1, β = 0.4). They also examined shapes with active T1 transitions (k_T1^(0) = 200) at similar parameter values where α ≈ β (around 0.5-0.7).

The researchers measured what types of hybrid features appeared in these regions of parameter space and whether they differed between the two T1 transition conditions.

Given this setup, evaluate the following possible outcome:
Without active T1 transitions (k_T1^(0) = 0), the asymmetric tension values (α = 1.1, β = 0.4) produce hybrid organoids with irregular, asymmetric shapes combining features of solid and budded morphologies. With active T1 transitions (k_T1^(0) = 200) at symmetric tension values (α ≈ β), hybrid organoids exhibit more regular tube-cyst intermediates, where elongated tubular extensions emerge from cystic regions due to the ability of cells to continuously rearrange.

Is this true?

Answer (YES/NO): NO